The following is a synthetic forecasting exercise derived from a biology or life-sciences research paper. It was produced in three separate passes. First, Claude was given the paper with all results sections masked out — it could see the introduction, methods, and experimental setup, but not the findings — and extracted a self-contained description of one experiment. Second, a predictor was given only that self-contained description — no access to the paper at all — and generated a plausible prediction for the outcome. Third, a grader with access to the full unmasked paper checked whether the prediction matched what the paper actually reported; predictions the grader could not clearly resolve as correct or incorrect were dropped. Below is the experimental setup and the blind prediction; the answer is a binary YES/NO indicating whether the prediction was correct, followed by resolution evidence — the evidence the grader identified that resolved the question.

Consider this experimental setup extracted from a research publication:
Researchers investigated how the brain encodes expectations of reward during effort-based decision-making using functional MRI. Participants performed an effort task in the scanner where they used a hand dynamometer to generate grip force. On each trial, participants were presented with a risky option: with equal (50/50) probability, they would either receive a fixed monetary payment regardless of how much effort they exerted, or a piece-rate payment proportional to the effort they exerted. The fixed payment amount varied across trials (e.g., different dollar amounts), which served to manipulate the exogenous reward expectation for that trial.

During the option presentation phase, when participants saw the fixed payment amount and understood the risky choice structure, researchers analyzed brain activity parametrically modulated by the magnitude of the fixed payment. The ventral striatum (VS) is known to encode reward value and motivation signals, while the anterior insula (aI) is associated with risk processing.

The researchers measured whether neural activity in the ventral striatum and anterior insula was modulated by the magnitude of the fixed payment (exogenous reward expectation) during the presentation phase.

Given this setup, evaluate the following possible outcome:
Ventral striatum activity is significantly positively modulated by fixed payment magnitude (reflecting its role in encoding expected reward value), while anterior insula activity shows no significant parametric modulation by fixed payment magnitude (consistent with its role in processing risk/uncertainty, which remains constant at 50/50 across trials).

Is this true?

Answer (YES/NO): NO